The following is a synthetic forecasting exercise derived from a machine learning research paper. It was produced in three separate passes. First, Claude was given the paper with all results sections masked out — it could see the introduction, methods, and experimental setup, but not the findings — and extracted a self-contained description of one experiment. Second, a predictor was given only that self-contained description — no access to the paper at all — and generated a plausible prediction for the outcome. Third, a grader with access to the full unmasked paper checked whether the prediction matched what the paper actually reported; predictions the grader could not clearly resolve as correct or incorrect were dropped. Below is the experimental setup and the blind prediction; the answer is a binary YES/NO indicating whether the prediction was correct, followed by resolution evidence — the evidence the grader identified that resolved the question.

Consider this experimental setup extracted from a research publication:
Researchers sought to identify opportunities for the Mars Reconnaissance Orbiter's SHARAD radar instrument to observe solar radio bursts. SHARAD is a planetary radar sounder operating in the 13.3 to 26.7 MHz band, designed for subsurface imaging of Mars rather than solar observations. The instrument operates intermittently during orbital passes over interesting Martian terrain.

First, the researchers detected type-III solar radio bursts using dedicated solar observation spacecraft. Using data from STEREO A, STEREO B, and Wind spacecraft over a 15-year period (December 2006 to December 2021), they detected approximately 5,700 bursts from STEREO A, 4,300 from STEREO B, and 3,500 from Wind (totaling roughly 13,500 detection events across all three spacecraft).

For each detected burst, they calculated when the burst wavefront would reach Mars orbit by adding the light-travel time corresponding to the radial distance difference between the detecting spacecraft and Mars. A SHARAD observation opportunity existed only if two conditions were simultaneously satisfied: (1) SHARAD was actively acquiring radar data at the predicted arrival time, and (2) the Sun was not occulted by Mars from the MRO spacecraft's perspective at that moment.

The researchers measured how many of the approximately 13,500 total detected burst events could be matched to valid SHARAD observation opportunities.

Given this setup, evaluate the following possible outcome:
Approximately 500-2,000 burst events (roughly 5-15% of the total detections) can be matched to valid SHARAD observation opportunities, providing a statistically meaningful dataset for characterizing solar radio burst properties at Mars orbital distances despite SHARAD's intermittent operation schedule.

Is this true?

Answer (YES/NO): NO